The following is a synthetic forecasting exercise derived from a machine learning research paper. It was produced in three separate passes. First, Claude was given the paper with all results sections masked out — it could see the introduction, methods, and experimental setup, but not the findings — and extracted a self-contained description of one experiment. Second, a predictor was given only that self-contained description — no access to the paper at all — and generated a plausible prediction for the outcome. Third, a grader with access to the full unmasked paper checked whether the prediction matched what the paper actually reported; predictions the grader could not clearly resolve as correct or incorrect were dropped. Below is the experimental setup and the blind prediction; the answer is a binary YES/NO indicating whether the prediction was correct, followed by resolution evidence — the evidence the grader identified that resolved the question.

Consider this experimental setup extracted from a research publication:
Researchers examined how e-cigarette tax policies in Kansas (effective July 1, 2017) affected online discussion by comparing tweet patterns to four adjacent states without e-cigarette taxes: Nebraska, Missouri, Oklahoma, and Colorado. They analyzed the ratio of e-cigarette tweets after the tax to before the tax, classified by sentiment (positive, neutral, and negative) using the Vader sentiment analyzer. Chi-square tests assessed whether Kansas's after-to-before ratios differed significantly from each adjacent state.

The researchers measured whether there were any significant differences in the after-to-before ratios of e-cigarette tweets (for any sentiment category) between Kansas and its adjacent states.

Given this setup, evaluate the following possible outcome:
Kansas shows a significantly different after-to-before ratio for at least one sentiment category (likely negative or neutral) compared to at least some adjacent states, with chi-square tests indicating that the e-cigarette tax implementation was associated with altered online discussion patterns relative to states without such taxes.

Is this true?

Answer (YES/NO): NO